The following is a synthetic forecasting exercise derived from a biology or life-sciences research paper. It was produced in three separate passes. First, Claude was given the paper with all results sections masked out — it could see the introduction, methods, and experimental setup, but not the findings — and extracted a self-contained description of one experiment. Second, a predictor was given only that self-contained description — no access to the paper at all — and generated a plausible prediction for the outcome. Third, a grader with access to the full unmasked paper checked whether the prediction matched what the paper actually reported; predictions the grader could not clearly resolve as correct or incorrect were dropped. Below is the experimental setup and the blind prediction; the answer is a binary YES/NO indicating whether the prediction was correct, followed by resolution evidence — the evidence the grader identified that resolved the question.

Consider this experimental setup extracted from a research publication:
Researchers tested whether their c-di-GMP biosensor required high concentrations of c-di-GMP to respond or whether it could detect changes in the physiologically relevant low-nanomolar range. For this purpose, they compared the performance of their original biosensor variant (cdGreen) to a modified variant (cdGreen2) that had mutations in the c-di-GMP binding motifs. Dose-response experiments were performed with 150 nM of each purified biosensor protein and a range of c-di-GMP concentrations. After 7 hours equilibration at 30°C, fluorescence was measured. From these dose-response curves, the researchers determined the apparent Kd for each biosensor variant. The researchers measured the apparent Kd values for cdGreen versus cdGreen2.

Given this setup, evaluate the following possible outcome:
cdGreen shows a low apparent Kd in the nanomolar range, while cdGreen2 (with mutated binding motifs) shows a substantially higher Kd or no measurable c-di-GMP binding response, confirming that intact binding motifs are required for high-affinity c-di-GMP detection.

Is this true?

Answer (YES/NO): YES